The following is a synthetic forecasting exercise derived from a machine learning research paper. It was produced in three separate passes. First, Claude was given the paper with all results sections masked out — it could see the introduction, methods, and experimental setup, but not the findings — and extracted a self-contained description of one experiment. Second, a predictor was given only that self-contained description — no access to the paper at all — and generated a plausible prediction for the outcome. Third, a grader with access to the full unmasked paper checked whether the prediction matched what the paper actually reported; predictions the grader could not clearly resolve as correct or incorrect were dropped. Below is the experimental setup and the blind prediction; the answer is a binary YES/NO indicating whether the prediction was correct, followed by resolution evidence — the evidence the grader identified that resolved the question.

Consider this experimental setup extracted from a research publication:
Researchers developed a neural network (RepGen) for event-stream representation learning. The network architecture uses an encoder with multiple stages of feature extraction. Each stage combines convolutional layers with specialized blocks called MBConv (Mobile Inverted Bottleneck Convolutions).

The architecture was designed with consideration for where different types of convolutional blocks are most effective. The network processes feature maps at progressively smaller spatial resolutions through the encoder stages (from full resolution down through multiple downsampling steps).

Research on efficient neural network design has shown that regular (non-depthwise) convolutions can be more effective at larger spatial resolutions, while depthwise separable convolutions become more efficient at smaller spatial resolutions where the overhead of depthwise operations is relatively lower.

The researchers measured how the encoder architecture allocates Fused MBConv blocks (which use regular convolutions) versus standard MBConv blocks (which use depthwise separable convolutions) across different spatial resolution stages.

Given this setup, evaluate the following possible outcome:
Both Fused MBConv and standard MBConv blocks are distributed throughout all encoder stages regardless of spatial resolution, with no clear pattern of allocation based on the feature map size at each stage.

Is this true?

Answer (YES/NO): NO